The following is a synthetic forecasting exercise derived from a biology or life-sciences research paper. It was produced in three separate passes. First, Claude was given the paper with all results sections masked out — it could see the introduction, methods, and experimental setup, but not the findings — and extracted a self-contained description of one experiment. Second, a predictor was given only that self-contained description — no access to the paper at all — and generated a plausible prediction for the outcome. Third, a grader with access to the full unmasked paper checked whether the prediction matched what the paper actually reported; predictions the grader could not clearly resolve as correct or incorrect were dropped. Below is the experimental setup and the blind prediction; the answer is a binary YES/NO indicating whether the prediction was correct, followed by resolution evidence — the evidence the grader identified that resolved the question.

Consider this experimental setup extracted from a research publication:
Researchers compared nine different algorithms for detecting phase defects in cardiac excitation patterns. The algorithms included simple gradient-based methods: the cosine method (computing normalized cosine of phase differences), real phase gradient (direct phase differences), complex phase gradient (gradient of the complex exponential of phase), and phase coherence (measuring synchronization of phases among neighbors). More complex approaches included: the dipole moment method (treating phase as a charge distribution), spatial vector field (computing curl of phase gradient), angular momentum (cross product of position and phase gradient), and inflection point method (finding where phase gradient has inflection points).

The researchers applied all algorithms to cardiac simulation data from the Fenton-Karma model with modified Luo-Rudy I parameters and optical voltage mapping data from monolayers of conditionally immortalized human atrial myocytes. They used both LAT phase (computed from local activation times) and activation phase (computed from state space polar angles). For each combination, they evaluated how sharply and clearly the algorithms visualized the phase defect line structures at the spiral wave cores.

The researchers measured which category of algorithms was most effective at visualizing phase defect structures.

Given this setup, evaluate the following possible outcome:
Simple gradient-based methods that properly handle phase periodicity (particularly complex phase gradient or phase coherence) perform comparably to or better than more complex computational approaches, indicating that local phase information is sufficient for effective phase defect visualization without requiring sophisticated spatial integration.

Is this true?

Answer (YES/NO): YES